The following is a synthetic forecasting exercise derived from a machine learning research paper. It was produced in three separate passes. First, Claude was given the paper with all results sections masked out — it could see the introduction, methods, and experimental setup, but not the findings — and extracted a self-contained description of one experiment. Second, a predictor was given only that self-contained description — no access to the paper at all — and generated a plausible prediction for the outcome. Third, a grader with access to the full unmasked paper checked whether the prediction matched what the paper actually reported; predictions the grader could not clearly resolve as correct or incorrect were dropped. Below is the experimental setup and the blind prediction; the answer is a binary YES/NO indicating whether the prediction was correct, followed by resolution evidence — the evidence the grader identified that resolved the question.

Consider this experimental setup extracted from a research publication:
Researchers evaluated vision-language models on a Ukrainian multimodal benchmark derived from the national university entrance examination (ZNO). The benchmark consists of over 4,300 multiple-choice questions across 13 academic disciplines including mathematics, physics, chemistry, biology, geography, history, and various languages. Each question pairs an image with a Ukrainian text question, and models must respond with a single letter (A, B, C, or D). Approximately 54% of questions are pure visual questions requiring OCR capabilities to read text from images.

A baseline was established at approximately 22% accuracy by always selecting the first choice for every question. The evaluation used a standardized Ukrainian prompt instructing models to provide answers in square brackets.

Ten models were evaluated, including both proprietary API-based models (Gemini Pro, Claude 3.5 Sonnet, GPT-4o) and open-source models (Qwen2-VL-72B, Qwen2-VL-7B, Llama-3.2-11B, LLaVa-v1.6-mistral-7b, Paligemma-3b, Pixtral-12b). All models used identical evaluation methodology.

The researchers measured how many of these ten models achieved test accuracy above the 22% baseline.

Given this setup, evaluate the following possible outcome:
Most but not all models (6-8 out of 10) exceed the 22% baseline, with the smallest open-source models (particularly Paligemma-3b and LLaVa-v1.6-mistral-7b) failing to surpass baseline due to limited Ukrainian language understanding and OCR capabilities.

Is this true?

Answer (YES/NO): NO